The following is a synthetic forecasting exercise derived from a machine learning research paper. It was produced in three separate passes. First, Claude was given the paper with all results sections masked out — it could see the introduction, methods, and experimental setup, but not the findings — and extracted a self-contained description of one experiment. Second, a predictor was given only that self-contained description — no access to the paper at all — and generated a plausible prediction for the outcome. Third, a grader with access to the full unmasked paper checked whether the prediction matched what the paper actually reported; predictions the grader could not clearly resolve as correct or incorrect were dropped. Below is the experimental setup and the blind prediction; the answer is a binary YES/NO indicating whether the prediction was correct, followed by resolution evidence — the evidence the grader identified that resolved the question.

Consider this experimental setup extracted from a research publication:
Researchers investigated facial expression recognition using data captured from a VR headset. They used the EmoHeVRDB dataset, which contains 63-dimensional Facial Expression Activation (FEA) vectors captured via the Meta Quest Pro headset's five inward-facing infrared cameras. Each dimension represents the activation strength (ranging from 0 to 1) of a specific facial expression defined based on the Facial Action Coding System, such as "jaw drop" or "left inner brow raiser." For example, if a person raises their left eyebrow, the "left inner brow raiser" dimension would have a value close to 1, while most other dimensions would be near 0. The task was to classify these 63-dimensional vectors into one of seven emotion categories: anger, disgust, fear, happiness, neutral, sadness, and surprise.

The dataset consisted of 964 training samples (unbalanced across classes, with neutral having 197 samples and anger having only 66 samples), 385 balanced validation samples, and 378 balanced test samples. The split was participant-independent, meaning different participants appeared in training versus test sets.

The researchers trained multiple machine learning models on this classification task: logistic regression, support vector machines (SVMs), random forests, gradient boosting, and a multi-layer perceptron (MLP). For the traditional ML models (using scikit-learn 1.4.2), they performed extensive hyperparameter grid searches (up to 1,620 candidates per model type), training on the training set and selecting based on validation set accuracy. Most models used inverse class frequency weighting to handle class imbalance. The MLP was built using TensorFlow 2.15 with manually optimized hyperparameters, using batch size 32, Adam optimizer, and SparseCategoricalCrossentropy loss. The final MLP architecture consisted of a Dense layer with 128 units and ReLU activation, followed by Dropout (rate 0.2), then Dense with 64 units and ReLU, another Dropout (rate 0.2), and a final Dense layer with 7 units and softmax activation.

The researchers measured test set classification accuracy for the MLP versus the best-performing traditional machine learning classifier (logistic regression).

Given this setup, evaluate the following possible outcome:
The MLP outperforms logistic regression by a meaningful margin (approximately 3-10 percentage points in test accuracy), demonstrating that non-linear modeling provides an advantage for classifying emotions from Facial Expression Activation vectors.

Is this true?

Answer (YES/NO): NO